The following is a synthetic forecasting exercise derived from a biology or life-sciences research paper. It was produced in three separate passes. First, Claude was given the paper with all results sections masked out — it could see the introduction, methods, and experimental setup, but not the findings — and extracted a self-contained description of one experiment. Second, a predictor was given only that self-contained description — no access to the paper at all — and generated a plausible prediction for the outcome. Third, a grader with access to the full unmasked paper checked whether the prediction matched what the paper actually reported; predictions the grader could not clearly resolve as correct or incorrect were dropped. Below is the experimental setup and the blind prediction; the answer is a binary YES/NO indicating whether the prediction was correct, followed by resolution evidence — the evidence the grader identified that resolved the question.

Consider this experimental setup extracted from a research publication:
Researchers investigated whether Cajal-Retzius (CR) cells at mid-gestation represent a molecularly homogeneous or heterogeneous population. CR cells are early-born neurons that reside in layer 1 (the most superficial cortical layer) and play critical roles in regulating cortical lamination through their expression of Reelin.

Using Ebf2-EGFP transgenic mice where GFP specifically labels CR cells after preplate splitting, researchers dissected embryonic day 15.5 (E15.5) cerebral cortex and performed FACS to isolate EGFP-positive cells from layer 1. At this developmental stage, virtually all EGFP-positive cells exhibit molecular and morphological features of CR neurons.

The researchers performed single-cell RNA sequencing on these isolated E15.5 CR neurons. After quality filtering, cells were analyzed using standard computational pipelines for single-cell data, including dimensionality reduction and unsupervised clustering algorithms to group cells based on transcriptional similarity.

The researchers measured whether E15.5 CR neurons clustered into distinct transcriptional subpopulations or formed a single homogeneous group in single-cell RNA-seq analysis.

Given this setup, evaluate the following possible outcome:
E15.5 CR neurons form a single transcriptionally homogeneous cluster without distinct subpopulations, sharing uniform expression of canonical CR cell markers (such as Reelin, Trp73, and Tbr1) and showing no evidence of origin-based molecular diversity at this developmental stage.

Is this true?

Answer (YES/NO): NO